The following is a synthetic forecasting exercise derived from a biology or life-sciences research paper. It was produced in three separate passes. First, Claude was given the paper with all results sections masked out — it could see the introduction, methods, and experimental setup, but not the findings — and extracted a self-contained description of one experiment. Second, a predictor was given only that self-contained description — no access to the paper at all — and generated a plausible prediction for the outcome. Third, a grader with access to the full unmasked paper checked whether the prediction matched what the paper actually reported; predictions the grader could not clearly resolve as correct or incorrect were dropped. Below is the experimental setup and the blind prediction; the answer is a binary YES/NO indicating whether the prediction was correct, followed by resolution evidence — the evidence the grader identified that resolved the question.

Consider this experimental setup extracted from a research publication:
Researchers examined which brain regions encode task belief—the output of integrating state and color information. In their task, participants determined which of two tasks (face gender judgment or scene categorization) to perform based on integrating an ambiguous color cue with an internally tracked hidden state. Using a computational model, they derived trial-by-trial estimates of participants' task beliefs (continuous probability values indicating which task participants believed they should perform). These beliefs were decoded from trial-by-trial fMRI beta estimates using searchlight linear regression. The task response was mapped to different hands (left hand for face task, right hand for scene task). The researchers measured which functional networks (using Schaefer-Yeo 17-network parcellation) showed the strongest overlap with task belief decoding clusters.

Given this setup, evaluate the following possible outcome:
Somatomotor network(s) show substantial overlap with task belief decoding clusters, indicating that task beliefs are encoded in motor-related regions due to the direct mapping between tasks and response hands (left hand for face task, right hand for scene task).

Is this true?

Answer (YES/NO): YES